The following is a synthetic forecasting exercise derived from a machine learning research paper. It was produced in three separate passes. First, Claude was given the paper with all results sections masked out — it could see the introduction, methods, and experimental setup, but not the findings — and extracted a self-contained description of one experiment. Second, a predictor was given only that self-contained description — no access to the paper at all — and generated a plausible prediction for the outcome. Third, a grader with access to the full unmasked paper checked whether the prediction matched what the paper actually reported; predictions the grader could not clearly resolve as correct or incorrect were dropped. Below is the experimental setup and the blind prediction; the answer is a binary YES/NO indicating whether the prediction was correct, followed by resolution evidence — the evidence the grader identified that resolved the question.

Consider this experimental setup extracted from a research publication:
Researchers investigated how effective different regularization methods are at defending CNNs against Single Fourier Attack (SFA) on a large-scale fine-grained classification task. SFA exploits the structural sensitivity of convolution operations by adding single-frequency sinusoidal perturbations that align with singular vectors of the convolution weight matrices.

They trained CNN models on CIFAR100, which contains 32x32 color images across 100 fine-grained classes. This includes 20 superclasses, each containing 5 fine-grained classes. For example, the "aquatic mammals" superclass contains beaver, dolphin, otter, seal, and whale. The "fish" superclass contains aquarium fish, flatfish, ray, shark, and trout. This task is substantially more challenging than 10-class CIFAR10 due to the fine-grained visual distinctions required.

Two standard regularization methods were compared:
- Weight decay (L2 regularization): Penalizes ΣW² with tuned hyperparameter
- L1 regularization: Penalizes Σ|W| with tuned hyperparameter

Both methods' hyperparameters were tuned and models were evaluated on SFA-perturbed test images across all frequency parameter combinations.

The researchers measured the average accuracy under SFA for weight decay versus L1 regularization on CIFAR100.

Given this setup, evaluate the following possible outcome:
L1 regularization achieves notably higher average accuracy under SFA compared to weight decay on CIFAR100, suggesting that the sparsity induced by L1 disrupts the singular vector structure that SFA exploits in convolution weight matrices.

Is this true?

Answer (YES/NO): NO